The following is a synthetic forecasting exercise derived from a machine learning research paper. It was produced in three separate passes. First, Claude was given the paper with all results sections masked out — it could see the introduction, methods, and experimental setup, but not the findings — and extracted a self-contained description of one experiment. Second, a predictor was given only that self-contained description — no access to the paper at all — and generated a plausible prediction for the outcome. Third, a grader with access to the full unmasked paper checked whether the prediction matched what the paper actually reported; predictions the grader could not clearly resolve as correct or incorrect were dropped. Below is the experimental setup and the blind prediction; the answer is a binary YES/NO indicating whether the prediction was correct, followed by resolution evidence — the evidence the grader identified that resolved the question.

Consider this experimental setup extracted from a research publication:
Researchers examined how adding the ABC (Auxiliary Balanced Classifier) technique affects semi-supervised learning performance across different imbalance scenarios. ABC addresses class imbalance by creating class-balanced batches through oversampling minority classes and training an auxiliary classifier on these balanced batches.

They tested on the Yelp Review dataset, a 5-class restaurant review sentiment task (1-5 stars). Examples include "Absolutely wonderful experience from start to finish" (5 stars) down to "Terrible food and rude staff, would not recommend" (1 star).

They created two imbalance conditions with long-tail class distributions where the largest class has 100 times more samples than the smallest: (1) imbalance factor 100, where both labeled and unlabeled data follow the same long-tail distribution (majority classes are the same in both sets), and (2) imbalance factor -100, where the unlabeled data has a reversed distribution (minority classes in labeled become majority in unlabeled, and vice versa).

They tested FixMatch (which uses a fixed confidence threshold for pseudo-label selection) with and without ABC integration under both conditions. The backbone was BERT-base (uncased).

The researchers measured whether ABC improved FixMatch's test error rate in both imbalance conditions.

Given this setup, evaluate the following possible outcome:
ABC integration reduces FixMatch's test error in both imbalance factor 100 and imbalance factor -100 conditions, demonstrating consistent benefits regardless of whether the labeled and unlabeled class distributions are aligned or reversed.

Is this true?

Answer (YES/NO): NO